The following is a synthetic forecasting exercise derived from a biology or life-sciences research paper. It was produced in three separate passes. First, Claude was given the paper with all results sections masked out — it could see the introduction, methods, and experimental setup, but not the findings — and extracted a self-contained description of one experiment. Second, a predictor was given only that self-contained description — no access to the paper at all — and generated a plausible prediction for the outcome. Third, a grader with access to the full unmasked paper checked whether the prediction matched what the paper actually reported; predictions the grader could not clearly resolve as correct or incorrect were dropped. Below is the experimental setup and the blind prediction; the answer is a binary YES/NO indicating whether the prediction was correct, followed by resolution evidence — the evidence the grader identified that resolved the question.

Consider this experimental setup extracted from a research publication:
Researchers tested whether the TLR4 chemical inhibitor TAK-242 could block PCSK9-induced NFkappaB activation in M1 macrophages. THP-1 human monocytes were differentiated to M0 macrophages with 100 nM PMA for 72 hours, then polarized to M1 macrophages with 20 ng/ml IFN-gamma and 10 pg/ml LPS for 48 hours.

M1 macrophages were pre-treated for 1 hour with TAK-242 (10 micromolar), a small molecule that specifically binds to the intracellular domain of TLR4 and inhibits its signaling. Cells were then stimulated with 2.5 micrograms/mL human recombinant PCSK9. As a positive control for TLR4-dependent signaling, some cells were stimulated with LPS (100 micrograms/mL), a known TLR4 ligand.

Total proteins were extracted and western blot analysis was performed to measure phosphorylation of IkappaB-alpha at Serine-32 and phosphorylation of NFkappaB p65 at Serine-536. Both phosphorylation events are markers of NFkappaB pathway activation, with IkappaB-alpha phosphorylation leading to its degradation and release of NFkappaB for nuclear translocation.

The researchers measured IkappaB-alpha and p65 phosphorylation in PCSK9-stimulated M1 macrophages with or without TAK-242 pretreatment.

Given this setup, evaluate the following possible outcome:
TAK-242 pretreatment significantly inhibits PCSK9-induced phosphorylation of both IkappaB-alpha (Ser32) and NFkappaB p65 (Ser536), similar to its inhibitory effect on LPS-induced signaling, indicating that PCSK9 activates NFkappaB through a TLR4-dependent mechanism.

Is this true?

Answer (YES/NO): YES